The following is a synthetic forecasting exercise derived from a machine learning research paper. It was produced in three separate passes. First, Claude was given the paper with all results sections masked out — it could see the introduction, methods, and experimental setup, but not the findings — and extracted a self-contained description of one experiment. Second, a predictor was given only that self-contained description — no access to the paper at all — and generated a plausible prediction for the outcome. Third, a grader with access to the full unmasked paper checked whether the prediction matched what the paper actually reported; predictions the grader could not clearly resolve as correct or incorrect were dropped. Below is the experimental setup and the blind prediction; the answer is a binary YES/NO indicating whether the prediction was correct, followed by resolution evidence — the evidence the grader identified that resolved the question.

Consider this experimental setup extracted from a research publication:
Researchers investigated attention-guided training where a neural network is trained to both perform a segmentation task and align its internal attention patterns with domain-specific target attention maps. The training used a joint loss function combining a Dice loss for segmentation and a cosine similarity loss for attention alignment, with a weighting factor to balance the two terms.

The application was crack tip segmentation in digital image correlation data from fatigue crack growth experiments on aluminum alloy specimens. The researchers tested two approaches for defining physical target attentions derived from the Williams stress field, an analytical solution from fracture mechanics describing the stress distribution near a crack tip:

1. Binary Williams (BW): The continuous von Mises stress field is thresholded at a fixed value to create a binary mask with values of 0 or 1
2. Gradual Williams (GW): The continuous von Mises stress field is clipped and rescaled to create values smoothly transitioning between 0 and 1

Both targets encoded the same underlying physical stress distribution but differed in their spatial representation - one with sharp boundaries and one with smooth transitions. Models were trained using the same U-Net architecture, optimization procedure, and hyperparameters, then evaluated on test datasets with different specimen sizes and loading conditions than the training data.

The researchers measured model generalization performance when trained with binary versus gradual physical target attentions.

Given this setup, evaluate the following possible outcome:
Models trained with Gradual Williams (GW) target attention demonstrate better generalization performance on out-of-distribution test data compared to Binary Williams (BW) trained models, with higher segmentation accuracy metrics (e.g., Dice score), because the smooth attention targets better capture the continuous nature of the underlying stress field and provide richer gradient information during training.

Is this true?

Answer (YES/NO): NO